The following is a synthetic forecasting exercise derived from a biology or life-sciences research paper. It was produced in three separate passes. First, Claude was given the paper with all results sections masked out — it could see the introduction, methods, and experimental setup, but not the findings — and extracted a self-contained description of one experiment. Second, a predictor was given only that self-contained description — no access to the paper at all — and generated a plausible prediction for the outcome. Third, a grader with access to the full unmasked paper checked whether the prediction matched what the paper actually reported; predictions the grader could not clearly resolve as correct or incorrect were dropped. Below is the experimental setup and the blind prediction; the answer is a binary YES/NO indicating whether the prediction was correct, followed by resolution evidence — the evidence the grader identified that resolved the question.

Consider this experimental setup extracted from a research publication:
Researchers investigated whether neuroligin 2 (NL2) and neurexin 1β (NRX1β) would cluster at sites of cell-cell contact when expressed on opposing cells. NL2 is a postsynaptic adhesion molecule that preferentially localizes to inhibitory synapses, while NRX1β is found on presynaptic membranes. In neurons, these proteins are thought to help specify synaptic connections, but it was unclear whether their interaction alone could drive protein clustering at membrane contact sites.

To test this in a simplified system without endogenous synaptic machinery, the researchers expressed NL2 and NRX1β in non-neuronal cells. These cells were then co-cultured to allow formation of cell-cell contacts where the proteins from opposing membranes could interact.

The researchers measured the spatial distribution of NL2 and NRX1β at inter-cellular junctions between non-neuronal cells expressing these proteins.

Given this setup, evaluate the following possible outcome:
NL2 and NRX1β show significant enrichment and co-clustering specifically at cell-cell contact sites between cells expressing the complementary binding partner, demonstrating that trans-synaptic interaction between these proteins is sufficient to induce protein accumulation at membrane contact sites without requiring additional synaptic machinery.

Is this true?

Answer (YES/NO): YES